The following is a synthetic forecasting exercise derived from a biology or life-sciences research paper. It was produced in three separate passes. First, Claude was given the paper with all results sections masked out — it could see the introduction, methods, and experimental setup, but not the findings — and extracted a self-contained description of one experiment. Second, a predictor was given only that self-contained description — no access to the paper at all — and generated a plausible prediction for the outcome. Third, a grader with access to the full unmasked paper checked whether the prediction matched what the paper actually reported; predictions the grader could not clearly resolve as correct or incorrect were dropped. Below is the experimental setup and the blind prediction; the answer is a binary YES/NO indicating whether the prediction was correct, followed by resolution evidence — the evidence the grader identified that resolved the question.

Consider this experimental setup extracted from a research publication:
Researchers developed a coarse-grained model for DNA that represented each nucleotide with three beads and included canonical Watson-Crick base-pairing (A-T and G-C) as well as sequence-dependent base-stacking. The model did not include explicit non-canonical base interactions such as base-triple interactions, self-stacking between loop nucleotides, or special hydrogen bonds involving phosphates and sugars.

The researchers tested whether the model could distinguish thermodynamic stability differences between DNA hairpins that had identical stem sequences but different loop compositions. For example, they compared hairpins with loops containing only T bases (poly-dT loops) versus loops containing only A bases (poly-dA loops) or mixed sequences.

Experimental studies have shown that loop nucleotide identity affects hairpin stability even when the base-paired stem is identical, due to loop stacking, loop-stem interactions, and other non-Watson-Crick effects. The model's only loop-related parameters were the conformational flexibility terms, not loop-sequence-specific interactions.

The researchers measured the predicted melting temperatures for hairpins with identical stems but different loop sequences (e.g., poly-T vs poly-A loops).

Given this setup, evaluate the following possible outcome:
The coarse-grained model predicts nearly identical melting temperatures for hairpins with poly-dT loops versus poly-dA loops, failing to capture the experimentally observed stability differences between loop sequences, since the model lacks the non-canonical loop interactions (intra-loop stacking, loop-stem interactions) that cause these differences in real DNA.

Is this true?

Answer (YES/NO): YES